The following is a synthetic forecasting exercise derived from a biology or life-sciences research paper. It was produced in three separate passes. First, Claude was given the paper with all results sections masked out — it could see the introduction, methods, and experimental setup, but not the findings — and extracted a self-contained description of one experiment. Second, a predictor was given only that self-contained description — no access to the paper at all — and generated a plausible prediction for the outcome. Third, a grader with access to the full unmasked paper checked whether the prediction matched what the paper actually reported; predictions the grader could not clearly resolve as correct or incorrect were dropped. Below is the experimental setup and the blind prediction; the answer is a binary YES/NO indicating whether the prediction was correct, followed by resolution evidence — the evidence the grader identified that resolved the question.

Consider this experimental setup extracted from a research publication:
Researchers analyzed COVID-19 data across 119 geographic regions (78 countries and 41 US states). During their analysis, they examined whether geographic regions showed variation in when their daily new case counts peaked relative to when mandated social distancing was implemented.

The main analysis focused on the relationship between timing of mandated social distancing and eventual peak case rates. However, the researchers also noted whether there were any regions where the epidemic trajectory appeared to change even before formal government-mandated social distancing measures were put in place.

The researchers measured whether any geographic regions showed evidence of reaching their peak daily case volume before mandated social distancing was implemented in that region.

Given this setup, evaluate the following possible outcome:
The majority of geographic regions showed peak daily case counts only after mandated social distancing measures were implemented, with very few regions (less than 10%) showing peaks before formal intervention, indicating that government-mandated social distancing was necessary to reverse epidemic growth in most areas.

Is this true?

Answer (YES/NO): YES